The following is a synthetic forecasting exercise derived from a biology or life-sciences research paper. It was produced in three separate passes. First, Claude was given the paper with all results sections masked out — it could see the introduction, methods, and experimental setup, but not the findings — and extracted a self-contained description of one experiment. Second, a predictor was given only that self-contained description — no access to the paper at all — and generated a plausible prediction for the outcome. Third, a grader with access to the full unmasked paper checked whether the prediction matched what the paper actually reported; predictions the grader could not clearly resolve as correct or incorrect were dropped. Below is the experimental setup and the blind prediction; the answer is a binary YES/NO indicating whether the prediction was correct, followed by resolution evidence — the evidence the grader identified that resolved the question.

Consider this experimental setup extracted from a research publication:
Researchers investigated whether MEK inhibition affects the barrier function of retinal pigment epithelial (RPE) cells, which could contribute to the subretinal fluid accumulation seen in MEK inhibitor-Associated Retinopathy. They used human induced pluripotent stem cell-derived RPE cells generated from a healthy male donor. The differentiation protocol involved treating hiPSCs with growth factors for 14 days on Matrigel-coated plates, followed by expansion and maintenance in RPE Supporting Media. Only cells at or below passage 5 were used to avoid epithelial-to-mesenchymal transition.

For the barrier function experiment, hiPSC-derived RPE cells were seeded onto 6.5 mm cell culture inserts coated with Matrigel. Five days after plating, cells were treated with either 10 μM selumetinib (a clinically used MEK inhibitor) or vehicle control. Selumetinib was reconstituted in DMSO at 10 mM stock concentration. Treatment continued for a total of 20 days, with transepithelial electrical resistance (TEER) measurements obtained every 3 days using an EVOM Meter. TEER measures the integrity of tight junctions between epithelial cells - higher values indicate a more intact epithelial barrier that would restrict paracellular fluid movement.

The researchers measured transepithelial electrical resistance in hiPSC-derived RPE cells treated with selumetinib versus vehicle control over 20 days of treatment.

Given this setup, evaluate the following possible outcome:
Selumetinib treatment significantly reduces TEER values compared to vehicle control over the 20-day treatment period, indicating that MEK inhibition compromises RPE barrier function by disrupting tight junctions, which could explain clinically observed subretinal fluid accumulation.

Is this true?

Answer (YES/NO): NO